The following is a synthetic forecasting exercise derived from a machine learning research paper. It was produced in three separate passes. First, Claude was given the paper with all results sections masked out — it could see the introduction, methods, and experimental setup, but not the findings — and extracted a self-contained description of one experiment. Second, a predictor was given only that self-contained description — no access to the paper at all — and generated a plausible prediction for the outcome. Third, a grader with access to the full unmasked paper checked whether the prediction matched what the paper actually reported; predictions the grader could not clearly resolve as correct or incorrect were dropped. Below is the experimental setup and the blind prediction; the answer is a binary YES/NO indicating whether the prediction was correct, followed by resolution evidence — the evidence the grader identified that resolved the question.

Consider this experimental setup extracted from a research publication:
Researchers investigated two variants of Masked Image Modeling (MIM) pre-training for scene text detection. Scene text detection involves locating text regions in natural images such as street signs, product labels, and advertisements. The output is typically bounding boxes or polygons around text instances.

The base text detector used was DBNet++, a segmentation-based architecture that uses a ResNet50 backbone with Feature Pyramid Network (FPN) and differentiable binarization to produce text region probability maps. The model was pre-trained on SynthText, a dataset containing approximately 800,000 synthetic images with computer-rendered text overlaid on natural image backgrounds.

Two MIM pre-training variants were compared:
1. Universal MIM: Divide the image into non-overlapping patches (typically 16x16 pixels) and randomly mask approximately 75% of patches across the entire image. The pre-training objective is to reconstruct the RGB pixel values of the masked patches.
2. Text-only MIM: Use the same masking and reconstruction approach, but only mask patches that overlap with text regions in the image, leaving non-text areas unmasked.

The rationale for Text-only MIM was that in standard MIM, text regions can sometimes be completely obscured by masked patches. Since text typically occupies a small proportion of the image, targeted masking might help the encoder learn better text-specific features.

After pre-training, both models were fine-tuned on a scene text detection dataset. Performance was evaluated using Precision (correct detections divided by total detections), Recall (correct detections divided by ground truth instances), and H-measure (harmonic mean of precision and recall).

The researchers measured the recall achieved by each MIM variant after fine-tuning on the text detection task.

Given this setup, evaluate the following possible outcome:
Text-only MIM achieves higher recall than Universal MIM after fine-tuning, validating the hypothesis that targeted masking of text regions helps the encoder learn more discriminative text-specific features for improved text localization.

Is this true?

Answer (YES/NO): NO